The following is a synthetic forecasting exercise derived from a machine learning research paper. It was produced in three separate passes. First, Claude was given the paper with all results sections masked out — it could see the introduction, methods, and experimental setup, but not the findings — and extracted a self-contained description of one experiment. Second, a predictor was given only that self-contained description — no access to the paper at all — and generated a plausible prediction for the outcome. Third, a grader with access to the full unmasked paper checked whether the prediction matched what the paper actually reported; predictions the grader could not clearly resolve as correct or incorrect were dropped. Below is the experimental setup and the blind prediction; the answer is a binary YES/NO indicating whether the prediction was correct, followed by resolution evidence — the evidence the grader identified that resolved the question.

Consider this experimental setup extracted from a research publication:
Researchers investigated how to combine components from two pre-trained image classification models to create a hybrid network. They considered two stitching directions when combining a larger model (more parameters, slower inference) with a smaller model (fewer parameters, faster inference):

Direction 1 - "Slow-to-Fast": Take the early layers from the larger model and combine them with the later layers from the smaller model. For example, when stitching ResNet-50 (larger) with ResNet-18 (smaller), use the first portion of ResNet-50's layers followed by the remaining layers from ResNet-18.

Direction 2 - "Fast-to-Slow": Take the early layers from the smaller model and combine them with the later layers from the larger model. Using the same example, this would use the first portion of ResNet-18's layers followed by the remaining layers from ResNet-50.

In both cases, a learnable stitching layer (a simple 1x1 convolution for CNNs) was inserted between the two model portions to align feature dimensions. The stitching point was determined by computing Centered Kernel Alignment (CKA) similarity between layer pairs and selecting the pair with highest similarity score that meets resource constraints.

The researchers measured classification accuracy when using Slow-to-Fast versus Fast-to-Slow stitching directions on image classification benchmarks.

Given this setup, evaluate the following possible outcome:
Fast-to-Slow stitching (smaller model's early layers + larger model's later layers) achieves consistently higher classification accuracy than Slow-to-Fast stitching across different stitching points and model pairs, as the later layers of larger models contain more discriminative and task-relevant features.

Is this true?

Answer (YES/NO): NO